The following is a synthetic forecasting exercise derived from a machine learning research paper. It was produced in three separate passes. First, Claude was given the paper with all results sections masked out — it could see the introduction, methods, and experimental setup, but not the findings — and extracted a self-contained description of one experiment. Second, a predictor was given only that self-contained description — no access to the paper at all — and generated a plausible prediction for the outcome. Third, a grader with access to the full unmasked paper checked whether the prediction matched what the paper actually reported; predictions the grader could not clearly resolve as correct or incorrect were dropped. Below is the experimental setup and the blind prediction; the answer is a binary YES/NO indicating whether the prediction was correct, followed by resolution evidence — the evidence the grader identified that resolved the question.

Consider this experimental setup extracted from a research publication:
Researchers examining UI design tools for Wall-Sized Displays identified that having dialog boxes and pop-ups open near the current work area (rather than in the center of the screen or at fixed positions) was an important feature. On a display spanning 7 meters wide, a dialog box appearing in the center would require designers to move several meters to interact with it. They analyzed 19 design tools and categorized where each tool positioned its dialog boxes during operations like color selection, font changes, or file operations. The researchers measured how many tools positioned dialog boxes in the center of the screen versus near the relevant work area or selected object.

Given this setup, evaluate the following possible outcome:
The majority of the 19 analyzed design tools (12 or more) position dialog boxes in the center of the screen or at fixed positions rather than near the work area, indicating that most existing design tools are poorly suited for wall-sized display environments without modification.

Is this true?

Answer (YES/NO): YES